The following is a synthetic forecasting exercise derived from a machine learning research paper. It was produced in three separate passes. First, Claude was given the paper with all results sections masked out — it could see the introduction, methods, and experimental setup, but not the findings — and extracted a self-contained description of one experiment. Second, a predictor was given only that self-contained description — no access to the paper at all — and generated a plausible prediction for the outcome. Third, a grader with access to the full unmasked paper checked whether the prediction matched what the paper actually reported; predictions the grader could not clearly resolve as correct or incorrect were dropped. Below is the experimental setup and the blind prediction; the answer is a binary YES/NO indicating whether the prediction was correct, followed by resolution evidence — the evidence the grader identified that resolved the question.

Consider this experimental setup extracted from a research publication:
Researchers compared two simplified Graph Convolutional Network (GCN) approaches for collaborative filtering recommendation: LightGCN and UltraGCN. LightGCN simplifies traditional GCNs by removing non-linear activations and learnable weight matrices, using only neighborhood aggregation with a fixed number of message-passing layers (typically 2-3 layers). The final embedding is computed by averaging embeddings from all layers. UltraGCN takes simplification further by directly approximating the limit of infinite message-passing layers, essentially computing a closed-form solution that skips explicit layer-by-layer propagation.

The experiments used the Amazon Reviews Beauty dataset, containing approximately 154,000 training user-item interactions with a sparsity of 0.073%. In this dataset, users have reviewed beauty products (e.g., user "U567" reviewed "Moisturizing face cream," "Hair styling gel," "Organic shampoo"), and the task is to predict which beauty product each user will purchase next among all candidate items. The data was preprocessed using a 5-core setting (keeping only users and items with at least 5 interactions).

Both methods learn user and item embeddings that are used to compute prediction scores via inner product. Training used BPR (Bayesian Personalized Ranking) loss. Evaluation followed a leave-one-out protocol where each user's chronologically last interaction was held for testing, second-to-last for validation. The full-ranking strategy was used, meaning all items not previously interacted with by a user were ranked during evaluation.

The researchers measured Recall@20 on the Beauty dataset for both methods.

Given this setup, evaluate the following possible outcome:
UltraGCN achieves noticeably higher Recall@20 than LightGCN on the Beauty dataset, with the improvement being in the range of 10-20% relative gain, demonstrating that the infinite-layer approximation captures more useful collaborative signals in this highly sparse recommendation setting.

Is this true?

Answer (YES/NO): NO